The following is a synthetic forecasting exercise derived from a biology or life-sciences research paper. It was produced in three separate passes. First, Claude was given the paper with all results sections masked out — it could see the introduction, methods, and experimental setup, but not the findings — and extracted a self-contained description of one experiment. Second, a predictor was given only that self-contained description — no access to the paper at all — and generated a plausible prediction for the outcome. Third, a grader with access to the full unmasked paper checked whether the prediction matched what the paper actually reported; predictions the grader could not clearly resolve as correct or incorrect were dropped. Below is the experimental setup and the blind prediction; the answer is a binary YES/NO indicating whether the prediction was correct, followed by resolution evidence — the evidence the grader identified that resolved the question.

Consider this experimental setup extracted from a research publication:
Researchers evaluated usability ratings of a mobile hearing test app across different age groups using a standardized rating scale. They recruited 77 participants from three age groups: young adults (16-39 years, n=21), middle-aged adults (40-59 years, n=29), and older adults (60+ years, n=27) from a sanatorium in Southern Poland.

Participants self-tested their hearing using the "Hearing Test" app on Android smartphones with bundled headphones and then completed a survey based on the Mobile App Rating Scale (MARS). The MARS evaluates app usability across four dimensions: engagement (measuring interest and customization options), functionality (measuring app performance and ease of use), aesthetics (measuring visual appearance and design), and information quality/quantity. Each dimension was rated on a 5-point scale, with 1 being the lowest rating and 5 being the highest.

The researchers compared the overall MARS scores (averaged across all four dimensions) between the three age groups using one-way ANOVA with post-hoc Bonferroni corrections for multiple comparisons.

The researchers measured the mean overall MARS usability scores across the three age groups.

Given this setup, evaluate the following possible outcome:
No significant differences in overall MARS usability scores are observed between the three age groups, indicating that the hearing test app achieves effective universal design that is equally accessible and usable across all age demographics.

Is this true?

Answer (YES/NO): NO